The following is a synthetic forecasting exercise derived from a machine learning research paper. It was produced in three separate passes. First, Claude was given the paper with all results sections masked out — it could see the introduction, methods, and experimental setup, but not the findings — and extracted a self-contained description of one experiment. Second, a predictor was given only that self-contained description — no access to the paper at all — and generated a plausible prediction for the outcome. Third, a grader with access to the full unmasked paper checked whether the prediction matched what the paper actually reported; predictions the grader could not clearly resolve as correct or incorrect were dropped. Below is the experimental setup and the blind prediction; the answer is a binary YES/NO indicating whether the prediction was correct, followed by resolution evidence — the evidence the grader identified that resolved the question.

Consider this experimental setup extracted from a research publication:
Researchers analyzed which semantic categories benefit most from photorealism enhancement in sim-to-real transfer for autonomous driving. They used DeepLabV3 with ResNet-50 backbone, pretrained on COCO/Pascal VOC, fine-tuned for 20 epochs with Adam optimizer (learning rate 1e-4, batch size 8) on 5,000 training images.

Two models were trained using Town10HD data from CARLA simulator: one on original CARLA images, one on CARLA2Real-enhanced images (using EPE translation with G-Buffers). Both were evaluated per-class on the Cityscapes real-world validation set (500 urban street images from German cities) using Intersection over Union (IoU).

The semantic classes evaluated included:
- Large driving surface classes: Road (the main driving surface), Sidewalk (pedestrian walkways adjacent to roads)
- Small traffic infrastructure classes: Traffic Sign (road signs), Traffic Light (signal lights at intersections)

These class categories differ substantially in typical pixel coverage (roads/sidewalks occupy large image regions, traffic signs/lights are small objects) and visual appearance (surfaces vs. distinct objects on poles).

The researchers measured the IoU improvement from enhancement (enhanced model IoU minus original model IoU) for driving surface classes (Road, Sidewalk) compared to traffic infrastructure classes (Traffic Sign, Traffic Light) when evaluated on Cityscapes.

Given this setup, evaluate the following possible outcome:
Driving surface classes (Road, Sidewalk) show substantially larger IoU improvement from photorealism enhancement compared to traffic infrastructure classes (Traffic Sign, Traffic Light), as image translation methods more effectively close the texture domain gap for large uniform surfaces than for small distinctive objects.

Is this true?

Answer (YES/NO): YES